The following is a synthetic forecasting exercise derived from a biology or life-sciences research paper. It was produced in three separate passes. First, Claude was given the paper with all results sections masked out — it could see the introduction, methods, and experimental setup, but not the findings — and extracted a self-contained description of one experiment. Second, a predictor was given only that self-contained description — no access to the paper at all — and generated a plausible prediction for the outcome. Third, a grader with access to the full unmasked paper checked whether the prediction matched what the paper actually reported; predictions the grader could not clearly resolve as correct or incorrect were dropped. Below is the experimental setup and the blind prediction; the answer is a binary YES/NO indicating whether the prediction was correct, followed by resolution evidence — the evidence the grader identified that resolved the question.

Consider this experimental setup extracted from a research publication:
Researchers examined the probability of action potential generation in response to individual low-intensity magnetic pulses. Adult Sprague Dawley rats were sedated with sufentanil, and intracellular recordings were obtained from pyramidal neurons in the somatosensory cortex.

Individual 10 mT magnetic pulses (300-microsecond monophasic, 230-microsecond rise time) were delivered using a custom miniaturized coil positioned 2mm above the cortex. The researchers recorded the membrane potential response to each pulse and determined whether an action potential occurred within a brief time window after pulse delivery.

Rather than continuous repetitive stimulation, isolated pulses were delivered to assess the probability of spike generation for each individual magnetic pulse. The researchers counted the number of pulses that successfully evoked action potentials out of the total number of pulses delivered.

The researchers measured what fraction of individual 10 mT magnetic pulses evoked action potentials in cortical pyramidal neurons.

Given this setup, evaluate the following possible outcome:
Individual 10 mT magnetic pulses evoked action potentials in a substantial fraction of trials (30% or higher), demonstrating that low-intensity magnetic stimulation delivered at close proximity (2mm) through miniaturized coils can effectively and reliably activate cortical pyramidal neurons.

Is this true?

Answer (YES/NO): NO